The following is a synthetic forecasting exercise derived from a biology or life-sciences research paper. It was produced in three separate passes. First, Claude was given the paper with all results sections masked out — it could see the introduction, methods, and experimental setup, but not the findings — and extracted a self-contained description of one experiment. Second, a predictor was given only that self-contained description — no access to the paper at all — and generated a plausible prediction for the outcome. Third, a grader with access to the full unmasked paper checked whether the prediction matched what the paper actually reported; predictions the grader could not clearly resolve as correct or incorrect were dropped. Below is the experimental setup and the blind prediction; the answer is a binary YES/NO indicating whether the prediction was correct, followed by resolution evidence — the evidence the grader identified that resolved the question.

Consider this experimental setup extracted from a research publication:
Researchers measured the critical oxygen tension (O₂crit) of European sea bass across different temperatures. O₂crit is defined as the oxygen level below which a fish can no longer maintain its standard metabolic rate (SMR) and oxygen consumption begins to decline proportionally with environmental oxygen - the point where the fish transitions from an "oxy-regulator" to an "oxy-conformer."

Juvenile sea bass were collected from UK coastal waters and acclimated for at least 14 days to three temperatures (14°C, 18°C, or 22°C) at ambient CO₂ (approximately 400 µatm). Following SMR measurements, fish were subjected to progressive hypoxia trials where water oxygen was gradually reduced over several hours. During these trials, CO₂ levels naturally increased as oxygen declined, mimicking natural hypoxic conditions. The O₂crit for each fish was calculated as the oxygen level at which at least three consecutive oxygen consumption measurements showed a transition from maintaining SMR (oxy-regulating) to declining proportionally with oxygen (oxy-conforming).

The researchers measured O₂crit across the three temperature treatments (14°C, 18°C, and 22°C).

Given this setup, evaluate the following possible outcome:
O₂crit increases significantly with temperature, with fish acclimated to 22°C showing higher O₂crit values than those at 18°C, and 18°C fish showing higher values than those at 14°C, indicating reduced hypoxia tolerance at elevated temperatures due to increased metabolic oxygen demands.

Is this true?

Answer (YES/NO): YES